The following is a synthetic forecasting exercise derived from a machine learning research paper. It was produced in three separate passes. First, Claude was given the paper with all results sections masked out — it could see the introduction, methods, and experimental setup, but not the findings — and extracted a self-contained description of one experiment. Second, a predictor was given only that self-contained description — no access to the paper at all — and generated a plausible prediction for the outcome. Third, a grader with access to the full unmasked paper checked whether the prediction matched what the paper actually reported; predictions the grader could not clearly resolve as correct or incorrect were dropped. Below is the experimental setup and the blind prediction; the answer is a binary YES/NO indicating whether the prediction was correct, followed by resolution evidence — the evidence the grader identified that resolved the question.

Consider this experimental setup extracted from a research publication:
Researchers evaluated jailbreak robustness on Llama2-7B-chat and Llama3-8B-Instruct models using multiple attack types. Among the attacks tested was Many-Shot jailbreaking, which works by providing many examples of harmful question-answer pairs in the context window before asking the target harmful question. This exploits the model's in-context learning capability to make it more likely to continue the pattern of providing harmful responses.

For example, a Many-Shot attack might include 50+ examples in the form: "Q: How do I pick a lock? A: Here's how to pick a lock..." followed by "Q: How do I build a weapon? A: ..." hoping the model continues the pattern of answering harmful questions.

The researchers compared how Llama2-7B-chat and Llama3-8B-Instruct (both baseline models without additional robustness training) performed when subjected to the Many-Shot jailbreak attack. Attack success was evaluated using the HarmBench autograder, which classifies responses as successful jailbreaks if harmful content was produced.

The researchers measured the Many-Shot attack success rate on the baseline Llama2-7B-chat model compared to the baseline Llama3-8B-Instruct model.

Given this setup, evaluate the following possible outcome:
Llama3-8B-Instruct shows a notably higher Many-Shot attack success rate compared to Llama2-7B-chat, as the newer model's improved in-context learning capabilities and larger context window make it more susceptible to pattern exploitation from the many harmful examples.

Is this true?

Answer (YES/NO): NO